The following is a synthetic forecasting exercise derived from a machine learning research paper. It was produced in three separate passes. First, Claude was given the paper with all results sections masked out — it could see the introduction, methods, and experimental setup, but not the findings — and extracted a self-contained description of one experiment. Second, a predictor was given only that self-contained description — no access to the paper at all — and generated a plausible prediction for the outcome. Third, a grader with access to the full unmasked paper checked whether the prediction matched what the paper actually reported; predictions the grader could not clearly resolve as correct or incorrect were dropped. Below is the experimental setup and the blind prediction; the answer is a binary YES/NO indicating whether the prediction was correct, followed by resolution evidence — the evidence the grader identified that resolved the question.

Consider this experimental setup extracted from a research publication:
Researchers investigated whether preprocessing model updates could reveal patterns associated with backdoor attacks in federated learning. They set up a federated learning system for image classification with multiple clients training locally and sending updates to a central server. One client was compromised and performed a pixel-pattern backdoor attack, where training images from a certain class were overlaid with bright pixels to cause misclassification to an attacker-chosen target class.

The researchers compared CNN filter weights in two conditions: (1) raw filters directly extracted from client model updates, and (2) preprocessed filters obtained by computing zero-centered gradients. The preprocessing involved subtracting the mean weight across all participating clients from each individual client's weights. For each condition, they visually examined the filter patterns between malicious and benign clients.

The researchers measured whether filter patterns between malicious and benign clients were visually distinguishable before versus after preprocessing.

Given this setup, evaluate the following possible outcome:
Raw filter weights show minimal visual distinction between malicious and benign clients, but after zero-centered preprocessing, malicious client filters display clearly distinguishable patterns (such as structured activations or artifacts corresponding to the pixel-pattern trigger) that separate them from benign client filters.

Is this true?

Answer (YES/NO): YES